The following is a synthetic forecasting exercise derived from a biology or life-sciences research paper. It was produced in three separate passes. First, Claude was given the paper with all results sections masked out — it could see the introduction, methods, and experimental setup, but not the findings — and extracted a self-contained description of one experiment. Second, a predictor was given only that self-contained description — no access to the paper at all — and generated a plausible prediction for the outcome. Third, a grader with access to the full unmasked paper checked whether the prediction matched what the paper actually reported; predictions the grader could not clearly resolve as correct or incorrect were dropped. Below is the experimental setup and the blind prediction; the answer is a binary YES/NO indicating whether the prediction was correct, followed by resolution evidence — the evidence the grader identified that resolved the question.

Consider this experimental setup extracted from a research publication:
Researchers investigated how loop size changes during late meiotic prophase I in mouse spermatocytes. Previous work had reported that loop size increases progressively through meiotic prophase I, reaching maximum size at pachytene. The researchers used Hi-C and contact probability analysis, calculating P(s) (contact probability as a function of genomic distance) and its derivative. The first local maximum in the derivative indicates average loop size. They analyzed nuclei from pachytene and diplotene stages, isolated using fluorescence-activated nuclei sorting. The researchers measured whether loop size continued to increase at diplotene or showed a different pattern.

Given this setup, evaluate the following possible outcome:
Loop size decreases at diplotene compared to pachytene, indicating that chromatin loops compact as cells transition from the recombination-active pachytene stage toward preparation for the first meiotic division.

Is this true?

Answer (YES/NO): YES